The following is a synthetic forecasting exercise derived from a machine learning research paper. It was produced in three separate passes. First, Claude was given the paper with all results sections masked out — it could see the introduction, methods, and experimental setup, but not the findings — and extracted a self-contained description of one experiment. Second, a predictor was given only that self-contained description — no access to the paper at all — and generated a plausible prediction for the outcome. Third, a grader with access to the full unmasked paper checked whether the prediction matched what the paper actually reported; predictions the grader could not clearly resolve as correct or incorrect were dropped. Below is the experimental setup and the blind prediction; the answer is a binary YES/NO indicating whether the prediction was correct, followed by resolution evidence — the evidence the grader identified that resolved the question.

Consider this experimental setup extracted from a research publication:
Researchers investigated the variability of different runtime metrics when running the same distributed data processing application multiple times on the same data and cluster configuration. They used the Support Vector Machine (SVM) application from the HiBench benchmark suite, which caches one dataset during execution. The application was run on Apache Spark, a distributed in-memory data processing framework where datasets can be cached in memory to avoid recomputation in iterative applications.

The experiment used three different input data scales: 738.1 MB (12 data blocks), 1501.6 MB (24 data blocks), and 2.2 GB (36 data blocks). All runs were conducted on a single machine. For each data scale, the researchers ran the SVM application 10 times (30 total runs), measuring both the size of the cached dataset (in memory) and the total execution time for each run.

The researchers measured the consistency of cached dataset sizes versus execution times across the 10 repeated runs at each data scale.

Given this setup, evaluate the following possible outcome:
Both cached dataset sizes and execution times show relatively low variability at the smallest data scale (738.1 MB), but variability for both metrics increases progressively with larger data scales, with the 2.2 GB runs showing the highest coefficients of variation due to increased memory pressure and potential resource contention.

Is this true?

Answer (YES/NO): NO